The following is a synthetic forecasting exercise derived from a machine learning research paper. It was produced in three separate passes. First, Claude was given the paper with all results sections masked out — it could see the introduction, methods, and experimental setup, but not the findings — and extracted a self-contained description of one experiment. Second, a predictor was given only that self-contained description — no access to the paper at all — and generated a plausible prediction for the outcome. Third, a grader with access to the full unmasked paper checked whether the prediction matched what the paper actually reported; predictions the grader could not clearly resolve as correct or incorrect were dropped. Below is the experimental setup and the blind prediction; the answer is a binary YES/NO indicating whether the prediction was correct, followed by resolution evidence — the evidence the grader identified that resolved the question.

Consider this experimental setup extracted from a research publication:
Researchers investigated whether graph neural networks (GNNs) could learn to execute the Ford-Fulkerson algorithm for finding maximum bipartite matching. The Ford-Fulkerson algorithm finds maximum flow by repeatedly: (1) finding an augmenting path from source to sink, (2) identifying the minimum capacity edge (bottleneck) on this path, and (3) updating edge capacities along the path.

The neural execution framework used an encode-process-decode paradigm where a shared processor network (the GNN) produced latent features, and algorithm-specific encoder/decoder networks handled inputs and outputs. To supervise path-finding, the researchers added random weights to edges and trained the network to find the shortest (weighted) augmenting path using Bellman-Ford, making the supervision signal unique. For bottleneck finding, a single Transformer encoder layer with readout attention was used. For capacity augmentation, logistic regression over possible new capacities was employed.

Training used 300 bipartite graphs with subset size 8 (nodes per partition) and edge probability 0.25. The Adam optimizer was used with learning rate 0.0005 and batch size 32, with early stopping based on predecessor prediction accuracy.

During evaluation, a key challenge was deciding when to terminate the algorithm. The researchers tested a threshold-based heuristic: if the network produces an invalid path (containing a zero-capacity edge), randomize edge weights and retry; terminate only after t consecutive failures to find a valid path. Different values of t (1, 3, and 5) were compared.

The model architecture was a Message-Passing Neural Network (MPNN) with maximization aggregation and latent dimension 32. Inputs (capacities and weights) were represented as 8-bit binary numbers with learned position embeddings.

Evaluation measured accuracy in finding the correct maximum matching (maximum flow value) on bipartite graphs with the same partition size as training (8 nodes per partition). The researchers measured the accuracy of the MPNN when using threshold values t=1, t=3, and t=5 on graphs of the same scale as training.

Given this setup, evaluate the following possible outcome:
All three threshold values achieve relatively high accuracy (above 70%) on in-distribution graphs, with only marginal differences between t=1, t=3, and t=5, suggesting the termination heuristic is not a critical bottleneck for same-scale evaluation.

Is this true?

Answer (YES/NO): NO